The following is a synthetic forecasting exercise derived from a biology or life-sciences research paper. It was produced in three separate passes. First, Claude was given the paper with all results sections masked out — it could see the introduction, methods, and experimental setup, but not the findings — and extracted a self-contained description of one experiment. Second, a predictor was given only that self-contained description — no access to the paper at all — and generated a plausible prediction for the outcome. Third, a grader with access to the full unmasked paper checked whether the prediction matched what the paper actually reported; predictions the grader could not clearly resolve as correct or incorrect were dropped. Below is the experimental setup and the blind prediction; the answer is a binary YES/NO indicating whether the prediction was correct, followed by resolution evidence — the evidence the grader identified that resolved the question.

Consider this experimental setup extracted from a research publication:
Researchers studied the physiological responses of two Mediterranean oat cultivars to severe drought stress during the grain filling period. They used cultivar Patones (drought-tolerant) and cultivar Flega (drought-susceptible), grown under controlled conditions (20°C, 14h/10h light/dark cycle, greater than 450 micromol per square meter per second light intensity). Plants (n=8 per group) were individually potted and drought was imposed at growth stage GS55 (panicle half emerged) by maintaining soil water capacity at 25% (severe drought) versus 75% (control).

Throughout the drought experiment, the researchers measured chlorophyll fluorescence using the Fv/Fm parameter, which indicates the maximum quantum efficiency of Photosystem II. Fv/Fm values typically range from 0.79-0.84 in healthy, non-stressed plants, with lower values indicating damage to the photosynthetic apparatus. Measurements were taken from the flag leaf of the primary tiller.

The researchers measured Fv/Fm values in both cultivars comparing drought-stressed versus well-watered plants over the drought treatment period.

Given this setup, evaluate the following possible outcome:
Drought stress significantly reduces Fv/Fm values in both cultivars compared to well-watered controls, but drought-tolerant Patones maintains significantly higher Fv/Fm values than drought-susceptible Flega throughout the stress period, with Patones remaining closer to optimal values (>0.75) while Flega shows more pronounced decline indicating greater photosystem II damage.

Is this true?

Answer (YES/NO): NO